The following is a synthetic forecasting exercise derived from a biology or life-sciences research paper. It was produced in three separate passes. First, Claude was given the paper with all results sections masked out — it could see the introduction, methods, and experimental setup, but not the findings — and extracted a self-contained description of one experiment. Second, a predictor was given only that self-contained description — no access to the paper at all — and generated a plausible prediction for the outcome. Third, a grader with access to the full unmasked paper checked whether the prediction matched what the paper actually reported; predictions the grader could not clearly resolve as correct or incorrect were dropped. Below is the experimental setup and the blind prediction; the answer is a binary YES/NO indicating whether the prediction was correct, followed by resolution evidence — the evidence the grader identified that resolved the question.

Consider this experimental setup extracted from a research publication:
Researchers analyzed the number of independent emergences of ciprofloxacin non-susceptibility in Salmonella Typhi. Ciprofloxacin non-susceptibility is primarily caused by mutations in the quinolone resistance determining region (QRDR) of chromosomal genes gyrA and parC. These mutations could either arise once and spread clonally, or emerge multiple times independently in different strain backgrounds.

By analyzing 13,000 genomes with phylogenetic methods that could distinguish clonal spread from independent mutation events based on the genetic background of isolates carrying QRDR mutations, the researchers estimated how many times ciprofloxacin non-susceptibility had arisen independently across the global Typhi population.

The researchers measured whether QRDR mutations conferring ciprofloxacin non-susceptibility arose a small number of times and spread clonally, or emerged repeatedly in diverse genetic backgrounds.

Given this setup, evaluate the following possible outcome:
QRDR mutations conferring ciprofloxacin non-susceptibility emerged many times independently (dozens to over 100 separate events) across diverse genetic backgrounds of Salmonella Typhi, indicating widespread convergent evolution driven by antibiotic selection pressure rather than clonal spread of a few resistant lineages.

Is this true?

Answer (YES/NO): YES